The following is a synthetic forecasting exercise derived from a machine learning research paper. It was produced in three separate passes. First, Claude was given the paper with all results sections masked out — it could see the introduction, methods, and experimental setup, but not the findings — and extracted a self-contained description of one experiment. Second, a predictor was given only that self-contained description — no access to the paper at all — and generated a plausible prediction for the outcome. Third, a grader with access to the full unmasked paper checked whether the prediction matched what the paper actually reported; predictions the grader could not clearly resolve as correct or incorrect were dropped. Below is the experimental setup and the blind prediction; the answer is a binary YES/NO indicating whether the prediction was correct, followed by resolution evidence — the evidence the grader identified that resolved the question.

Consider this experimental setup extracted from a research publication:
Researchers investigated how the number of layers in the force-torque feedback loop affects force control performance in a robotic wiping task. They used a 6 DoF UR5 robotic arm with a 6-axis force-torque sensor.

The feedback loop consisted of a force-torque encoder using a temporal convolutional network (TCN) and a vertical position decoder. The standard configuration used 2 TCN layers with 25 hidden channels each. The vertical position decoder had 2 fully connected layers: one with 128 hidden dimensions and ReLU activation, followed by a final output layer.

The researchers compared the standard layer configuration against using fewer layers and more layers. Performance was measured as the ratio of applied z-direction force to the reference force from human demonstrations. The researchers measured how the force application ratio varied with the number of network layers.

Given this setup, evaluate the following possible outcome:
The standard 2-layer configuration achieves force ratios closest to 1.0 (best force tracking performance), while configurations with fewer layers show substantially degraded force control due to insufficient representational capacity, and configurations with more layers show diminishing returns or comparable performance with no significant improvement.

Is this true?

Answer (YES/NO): NO